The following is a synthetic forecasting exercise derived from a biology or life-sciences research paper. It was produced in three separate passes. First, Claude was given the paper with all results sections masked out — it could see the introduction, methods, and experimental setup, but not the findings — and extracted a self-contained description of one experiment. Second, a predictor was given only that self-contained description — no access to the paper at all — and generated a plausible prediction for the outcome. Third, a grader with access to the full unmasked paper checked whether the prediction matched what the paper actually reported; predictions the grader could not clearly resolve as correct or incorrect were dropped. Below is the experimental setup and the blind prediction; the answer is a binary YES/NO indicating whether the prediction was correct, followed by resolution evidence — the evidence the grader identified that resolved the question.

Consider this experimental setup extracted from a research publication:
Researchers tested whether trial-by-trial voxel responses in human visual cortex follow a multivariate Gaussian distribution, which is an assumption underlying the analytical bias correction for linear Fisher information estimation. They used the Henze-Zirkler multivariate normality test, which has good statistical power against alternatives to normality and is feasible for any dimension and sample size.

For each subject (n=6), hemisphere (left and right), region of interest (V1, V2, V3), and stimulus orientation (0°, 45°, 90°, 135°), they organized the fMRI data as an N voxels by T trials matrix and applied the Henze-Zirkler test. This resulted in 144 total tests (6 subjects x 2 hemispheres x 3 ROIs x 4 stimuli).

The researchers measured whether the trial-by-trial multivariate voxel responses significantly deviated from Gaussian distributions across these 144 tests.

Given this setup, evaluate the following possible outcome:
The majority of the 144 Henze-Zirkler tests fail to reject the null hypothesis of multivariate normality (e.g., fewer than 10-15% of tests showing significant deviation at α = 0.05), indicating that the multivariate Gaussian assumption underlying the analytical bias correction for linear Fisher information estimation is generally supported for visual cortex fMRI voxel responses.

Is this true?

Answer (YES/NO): YES